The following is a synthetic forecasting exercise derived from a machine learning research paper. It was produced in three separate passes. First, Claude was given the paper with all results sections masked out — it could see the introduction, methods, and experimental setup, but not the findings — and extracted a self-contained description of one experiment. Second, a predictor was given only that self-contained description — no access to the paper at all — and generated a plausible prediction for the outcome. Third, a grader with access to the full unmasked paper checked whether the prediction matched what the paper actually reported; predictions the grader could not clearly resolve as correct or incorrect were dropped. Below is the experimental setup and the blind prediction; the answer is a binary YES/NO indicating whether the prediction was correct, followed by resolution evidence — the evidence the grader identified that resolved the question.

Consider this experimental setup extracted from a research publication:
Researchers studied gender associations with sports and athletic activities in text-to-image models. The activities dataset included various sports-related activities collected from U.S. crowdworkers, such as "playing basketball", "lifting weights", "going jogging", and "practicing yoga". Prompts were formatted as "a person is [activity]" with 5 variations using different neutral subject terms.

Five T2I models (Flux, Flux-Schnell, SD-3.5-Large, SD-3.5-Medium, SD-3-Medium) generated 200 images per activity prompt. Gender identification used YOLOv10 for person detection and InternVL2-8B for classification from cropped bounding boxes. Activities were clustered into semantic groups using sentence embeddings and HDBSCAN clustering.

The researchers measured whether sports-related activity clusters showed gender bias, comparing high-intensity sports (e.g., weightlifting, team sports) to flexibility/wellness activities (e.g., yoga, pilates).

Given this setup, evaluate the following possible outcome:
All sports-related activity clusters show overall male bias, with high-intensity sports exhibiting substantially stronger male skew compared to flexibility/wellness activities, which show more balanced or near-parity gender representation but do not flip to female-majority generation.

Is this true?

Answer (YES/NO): NO